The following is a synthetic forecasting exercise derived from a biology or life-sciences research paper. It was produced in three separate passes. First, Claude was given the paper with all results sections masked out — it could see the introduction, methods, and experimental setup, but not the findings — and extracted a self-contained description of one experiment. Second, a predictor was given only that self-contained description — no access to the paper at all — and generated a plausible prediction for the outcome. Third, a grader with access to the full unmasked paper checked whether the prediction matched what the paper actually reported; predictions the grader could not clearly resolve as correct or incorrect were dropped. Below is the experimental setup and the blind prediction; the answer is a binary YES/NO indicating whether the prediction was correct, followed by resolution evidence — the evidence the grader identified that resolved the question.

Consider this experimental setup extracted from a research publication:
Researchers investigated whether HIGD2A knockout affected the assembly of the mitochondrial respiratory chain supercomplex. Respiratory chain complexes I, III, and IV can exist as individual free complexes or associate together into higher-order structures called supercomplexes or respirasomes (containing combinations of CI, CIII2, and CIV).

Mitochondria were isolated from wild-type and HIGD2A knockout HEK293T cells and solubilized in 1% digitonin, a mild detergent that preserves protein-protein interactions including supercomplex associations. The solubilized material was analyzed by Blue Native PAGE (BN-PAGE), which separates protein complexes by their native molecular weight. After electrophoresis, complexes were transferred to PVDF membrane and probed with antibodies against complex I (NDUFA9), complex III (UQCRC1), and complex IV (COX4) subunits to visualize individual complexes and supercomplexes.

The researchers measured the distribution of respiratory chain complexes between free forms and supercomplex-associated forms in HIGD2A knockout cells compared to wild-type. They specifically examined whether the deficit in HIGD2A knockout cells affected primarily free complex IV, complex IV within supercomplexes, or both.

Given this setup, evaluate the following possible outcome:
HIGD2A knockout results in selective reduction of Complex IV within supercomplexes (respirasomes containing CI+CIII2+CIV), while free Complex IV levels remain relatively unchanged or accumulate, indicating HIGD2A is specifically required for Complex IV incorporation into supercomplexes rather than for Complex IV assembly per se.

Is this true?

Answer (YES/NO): NO